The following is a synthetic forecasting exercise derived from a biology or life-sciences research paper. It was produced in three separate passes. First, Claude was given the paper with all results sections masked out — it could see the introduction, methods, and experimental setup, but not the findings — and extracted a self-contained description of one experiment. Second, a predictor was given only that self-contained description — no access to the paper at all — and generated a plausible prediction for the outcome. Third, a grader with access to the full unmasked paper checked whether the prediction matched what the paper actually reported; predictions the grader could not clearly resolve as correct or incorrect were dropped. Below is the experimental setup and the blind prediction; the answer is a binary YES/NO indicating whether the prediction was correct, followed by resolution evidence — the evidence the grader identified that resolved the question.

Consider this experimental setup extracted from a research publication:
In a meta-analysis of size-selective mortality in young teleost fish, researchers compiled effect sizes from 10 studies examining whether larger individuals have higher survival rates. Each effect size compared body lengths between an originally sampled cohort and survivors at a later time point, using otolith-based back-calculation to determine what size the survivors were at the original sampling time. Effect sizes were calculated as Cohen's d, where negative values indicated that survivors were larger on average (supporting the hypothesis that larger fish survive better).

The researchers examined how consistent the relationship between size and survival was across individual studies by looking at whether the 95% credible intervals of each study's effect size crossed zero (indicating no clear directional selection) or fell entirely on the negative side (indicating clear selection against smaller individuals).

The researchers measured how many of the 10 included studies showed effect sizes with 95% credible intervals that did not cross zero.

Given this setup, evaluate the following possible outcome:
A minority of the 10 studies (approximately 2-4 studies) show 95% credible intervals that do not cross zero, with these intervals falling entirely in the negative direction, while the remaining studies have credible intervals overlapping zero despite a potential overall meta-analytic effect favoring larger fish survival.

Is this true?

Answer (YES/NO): NO